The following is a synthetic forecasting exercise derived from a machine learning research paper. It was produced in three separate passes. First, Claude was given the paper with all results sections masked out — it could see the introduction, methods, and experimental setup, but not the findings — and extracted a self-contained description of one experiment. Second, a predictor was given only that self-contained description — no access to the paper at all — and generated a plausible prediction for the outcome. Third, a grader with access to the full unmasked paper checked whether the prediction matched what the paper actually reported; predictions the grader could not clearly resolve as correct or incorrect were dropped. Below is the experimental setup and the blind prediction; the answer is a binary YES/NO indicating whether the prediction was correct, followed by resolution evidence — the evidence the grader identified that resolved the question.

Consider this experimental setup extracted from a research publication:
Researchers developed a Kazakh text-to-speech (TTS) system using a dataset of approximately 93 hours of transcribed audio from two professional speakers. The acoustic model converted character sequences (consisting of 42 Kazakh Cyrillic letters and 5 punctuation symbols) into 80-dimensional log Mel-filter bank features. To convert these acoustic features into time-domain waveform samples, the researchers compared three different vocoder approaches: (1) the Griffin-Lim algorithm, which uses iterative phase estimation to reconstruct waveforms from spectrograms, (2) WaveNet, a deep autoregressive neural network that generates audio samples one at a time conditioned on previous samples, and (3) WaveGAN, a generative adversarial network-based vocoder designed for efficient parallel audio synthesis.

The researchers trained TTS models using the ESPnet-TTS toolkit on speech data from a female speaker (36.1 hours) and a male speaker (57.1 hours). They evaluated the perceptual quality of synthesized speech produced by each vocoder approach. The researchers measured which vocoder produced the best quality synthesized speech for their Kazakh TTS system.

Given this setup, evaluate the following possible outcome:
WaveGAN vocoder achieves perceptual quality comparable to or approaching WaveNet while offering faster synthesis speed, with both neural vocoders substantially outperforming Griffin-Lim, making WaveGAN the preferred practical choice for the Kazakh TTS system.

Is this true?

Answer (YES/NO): NO